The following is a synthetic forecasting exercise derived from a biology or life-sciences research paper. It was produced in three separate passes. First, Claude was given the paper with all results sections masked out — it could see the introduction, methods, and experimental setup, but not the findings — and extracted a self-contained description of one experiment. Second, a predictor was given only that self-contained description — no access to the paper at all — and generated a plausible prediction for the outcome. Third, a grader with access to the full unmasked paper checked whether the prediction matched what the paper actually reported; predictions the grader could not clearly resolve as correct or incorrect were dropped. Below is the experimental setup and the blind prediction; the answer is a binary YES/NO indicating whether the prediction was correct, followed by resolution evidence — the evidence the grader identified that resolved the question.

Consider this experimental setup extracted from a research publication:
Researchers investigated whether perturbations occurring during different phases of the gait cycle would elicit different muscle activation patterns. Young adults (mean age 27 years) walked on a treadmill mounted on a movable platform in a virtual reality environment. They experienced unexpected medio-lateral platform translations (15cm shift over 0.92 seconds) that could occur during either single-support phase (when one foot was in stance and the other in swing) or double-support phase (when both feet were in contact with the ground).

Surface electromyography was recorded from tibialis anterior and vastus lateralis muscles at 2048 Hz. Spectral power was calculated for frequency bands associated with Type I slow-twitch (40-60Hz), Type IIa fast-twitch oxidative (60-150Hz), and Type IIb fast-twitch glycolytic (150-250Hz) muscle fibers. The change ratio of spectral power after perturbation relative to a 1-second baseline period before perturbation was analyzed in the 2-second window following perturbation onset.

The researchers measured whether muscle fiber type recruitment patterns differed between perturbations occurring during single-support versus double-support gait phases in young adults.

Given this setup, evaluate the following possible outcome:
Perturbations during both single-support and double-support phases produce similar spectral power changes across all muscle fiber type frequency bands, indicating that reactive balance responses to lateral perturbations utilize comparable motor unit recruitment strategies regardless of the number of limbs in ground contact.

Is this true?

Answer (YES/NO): NO